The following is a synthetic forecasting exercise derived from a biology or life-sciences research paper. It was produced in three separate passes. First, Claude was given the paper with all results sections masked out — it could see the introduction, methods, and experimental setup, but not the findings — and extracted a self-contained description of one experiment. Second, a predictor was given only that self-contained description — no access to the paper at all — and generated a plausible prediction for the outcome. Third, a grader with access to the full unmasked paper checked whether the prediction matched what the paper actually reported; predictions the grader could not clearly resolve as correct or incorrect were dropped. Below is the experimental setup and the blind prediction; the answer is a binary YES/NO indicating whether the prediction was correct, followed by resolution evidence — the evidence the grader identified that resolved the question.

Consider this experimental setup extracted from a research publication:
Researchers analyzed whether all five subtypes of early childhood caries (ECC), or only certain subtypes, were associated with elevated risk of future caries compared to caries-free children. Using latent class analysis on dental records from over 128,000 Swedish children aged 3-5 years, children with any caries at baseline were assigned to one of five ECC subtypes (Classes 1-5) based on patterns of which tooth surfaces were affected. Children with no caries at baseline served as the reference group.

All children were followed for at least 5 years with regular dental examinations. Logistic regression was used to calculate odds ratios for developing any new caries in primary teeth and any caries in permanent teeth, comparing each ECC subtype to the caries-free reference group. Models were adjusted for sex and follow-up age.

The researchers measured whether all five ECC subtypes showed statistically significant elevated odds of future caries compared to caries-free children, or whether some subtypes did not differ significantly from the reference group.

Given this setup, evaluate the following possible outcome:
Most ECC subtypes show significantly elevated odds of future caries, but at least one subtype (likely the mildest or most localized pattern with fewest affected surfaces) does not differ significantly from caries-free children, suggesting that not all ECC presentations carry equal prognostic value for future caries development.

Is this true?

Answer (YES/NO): NO